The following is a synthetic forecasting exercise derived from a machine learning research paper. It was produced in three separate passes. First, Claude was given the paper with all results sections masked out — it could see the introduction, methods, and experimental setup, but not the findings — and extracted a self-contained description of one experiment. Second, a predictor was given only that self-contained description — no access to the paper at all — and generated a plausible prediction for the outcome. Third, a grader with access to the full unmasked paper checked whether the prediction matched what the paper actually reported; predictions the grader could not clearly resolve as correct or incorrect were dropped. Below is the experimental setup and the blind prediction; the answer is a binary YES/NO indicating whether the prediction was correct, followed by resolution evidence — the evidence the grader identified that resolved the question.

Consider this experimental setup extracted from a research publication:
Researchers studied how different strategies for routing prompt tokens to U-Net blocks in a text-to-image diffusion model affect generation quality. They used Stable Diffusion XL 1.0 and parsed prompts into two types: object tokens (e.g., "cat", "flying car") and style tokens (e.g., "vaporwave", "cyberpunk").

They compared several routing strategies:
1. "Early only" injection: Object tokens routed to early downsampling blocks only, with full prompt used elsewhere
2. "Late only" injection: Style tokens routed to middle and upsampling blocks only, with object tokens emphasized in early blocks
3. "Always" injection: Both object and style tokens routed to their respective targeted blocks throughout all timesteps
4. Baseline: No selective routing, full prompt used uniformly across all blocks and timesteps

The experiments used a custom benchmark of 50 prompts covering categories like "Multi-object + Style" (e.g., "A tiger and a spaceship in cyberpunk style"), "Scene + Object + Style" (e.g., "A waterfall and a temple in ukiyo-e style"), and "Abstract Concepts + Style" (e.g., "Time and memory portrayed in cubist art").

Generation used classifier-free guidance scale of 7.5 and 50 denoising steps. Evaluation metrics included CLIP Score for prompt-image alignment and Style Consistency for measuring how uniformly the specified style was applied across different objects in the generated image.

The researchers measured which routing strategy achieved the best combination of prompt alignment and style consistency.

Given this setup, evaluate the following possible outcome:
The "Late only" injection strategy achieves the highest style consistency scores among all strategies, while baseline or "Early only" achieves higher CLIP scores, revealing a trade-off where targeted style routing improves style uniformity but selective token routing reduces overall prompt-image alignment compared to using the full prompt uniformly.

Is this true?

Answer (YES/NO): NO